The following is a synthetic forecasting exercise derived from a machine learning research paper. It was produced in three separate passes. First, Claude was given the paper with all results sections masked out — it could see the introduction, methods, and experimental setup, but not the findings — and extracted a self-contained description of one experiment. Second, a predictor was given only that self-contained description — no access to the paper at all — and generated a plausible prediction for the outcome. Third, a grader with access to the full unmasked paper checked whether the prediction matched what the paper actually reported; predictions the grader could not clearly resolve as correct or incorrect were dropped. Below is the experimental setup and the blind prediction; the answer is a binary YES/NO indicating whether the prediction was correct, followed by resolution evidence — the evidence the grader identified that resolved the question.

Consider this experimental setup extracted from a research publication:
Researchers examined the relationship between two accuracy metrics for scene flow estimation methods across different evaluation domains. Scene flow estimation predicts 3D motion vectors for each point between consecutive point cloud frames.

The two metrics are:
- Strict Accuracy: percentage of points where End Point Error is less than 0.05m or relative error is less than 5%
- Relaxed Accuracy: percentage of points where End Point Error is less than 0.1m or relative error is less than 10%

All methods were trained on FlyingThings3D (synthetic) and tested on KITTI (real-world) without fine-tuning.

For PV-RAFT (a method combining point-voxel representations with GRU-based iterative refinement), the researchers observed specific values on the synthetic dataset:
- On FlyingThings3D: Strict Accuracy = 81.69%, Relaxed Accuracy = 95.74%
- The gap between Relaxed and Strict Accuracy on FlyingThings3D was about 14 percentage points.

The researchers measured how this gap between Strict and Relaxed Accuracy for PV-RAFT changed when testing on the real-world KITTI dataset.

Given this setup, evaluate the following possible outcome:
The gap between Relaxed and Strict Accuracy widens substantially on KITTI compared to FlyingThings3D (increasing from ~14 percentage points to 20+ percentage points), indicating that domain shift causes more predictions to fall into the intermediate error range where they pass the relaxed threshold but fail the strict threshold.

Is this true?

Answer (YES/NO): NO